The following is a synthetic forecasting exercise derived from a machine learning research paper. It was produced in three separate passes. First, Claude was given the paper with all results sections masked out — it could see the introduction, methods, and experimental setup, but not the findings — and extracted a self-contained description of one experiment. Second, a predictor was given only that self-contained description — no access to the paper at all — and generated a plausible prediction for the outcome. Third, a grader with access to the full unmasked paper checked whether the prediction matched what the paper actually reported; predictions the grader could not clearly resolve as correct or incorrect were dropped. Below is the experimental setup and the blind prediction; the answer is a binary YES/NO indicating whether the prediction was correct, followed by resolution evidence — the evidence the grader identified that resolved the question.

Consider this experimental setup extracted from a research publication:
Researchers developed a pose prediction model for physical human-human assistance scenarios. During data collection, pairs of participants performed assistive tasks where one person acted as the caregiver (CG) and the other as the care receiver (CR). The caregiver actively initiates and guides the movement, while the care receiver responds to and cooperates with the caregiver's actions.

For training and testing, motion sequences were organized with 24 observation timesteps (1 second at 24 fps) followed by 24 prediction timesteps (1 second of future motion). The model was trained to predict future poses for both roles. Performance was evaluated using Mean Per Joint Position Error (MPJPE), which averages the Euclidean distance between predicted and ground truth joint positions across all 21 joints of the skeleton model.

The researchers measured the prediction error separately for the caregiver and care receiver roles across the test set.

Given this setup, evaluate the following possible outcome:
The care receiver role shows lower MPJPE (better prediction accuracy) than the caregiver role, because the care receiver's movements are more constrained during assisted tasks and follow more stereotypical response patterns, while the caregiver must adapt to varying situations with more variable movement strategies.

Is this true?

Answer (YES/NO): YES